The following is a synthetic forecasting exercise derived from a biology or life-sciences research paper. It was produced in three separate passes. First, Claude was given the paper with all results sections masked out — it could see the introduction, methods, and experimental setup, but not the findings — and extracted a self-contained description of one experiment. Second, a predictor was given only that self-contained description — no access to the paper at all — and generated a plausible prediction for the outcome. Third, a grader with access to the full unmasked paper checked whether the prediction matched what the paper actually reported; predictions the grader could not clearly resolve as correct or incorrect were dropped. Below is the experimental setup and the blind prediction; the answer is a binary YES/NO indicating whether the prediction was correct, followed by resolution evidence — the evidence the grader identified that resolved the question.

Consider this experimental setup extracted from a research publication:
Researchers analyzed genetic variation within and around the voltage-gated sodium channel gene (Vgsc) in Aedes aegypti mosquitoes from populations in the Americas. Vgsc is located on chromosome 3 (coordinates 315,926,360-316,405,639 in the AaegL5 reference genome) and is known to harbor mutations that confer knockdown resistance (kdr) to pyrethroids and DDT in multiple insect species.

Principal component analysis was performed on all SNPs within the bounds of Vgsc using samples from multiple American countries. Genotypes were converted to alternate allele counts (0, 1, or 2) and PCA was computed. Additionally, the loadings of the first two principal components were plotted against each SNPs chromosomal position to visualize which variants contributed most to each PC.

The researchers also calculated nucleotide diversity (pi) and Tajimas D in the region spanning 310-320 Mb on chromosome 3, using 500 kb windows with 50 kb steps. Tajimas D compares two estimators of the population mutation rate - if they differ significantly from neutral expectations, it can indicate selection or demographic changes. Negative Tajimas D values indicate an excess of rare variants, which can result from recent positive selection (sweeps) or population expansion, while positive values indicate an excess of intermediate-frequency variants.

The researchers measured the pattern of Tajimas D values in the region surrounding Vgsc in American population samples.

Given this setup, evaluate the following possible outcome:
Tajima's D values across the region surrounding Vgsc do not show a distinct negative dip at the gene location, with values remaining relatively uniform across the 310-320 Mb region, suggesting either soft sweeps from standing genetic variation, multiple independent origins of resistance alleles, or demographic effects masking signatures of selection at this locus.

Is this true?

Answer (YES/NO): NO